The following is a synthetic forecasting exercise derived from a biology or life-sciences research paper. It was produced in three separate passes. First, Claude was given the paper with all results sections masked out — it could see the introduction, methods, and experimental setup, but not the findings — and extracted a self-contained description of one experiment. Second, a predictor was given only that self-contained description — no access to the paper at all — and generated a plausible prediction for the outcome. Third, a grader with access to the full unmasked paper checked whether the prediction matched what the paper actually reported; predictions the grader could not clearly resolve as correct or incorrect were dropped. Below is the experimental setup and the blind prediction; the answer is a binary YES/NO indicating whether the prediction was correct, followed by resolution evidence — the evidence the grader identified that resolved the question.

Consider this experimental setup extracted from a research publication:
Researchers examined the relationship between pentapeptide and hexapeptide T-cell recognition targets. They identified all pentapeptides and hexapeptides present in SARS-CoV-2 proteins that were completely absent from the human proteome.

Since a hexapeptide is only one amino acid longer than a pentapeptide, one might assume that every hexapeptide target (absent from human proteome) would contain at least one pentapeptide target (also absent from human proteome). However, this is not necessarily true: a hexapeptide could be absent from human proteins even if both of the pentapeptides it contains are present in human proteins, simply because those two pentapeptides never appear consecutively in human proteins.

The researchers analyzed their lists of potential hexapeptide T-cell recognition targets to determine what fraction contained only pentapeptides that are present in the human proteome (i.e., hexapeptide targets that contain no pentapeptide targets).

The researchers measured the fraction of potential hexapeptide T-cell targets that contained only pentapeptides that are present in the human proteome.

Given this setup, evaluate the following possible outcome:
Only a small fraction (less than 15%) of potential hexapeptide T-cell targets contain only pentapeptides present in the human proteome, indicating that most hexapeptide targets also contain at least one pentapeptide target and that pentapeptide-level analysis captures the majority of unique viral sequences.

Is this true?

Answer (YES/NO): NO